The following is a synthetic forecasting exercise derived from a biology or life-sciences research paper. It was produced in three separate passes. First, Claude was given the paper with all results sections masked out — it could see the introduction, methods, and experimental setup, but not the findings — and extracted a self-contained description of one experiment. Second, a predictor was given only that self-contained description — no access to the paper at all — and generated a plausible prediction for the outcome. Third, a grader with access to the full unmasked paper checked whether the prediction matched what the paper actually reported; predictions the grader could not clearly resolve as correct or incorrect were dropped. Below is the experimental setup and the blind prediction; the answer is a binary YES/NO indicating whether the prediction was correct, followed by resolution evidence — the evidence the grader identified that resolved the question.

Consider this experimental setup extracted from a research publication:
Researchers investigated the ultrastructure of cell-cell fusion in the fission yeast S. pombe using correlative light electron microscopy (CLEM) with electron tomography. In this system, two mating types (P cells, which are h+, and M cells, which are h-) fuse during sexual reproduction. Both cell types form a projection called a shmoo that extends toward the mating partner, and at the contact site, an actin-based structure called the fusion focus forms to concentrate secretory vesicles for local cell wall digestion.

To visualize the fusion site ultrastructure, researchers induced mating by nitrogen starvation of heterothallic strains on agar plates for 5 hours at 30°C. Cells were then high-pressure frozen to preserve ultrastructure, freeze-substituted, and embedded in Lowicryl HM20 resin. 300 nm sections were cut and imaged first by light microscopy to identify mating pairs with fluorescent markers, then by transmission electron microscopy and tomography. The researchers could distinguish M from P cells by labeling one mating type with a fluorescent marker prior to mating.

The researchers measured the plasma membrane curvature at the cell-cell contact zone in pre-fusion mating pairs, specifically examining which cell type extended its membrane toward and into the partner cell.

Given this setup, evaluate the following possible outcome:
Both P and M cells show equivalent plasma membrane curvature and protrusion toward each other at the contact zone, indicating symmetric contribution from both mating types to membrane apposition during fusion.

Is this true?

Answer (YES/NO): NO